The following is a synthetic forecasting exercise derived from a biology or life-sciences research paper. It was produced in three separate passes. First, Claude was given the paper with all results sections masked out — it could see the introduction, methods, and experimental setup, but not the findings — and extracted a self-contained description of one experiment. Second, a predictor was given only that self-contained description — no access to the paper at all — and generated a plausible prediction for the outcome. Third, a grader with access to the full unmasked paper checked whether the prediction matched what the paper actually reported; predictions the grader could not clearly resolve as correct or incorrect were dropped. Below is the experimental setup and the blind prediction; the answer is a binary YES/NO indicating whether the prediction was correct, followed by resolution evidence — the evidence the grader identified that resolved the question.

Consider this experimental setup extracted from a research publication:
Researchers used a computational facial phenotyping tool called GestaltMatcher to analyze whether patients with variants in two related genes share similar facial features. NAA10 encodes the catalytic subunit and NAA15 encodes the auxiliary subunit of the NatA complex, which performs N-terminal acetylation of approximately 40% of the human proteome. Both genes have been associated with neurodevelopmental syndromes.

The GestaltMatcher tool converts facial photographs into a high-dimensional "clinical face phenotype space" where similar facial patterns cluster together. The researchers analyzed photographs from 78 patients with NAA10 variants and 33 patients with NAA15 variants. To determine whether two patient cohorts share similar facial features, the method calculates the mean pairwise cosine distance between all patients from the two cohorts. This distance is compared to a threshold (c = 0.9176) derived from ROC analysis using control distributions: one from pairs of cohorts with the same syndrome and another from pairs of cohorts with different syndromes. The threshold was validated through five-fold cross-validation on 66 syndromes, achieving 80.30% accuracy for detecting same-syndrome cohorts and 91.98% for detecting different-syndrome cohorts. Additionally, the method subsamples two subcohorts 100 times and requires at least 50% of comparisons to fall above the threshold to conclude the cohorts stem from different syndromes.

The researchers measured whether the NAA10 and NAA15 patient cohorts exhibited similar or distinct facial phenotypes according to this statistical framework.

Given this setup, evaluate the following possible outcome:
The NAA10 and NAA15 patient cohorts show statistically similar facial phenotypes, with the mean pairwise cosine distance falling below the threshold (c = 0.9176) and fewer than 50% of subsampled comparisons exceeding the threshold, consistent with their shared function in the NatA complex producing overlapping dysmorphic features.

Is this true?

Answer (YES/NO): YES